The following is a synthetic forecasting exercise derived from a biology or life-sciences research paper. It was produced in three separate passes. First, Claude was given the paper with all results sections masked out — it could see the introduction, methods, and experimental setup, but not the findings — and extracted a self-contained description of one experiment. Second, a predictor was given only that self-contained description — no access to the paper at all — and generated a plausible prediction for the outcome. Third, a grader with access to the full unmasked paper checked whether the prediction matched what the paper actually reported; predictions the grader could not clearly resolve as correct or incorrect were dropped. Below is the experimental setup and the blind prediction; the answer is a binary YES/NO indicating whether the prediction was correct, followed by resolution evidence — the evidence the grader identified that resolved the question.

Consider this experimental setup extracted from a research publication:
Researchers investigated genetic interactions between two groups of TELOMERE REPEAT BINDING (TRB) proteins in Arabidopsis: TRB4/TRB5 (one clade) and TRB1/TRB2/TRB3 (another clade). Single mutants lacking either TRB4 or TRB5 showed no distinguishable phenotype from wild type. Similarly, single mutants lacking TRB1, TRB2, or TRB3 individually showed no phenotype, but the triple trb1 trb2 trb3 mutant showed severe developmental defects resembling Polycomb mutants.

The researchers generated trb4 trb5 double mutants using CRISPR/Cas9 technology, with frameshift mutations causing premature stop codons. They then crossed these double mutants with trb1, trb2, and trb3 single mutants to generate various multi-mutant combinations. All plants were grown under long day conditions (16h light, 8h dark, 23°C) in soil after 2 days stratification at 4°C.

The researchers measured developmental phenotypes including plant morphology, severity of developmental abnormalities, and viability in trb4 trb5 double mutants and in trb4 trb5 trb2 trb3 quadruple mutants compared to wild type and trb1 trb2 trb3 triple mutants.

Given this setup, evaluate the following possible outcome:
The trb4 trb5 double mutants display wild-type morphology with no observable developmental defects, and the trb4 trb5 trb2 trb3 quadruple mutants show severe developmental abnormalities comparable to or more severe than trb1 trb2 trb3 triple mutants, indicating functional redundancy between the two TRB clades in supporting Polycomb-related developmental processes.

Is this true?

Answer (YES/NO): NO